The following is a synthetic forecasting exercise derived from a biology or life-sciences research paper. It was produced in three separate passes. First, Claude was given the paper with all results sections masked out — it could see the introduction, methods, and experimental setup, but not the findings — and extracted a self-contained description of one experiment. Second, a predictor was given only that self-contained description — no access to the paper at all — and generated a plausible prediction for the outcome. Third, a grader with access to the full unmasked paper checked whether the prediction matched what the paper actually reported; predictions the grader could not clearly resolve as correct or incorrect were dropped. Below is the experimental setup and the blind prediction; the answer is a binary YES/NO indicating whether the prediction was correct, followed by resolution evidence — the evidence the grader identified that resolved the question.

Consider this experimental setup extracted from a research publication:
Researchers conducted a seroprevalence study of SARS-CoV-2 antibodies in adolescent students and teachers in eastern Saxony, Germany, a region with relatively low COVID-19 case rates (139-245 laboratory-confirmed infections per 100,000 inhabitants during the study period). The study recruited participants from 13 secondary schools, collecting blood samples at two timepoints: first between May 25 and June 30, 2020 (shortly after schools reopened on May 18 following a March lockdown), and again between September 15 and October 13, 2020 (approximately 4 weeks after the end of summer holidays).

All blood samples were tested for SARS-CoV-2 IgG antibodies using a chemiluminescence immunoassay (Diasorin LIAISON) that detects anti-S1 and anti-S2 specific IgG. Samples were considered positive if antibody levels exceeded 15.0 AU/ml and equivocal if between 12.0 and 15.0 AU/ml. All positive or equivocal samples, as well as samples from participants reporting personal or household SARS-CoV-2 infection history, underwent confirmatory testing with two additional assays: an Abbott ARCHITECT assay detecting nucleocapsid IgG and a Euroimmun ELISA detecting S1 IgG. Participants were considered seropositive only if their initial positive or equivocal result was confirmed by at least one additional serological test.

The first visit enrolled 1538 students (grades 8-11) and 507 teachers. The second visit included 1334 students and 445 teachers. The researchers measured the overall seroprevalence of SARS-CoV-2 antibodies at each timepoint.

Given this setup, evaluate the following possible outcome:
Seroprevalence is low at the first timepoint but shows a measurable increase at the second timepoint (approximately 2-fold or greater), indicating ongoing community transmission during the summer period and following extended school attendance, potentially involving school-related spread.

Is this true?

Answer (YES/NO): NO